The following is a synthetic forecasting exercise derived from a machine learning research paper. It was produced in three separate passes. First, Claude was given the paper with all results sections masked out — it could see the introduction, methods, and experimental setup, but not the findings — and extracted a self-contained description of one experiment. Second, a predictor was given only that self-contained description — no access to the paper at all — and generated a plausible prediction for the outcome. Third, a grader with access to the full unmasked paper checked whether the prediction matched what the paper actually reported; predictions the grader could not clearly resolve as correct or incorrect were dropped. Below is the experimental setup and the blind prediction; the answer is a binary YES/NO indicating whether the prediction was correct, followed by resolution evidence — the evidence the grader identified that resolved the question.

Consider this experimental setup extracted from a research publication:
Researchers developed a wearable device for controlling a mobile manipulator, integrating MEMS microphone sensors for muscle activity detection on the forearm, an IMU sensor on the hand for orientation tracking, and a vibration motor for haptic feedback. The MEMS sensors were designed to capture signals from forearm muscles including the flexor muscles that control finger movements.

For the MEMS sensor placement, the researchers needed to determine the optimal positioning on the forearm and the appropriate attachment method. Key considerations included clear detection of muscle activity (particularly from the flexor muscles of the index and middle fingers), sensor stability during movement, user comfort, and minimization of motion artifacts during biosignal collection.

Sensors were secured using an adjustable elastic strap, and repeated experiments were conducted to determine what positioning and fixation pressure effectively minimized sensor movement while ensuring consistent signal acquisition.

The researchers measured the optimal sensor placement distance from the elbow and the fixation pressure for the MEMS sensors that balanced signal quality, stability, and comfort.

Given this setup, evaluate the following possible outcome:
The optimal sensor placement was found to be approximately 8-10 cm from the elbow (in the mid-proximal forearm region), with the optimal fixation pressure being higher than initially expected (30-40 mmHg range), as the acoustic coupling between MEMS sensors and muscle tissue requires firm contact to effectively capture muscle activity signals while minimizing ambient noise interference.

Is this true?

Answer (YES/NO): NO